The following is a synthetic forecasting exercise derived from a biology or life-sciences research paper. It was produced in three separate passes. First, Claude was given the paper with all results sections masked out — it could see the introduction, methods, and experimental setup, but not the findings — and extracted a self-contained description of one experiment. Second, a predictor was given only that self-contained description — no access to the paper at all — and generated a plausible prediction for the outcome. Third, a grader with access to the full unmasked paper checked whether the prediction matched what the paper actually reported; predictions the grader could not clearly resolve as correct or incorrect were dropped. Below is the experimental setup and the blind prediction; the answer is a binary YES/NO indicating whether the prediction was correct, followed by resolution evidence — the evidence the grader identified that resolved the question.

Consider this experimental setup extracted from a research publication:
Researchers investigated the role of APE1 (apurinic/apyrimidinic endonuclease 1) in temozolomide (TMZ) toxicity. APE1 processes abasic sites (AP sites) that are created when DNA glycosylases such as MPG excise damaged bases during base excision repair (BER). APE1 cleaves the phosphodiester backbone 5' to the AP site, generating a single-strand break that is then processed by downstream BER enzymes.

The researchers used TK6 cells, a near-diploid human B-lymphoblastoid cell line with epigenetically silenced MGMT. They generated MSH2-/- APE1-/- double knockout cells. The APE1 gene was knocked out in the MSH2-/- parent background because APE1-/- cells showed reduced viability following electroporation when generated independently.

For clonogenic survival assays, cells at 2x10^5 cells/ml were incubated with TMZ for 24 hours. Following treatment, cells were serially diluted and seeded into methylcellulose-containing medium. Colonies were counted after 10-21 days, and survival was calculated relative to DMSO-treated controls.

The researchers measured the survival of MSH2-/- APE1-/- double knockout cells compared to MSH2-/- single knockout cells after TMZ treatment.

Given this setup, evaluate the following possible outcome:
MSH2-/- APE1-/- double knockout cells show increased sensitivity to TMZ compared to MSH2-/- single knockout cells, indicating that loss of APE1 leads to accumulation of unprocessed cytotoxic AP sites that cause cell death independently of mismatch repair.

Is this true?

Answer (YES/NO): YES